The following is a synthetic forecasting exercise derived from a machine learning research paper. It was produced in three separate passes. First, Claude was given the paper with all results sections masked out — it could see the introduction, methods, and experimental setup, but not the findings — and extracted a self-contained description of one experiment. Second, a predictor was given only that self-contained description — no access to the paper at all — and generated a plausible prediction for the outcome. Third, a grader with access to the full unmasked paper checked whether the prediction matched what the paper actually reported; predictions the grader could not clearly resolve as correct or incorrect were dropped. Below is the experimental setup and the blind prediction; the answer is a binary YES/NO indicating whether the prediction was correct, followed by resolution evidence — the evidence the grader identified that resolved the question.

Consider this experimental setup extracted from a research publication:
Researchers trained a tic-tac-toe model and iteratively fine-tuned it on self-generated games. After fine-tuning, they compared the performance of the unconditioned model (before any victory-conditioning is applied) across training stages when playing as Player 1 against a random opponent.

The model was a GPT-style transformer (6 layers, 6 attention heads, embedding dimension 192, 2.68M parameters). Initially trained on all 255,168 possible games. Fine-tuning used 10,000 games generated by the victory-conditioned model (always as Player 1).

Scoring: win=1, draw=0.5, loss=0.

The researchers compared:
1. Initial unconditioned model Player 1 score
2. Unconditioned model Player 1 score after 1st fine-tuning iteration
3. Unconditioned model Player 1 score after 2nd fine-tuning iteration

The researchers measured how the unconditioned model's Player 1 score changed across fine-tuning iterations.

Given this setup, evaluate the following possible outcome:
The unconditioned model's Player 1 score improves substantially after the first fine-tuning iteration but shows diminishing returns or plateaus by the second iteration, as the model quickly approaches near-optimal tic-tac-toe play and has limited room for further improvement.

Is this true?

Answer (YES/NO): YES